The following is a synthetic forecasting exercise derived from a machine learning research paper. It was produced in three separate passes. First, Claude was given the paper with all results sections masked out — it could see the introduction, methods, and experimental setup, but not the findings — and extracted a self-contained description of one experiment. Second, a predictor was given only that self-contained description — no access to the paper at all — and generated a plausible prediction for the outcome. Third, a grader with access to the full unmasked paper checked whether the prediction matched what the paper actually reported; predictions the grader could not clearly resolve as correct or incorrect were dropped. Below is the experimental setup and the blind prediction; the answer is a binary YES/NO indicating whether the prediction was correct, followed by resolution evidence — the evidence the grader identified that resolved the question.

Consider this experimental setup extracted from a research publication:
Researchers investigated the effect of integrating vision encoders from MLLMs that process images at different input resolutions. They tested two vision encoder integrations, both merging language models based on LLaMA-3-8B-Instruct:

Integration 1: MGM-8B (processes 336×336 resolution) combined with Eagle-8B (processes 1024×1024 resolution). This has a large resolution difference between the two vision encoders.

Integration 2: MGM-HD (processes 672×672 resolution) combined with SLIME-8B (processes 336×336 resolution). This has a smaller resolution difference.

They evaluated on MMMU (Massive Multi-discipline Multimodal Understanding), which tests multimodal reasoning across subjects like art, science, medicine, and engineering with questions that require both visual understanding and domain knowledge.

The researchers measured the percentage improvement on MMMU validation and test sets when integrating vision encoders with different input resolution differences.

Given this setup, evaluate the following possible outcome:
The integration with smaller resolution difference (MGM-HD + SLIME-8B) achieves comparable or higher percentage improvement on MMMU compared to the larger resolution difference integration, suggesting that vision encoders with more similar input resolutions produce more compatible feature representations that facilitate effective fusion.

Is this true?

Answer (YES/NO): NO